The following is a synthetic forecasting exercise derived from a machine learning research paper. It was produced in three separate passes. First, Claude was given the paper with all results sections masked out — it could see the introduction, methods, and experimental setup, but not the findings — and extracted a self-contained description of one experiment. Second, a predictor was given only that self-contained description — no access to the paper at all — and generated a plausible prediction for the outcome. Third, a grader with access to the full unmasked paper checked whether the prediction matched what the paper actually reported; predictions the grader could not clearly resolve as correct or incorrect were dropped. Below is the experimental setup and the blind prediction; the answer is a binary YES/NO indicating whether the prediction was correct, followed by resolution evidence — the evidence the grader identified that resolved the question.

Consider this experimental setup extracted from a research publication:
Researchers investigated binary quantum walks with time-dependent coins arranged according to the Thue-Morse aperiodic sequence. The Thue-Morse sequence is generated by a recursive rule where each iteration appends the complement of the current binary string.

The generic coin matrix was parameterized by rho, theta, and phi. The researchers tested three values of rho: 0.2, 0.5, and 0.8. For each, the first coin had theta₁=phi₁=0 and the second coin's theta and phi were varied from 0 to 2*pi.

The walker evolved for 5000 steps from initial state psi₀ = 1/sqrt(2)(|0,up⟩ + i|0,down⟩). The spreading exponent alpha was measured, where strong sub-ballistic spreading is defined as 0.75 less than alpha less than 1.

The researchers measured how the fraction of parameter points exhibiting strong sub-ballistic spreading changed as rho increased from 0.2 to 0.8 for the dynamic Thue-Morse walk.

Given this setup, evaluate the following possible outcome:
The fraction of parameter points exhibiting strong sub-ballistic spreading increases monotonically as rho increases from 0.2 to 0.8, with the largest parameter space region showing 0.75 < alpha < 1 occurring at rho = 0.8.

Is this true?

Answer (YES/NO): YES